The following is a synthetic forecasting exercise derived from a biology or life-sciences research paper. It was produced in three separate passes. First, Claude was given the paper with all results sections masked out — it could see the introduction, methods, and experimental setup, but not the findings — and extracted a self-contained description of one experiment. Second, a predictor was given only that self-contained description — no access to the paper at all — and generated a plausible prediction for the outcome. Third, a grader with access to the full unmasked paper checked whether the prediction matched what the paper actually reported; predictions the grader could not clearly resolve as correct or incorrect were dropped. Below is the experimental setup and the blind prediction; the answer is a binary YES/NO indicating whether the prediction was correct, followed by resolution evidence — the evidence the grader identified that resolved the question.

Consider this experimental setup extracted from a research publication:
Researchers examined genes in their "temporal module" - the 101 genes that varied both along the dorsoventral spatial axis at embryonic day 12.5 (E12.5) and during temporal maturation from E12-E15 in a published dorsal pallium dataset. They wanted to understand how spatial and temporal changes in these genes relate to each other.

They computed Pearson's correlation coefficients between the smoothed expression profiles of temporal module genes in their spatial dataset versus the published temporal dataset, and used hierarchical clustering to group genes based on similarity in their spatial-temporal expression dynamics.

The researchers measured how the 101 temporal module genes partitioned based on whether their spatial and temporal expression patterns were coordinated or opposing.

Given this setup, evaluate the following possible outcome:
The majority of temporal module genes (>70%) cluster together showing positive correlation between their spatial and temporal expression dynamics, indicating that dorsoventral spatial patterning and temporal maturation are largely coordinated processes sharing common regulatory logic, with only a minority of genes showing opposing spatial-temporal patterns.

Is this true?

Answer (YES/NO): NO